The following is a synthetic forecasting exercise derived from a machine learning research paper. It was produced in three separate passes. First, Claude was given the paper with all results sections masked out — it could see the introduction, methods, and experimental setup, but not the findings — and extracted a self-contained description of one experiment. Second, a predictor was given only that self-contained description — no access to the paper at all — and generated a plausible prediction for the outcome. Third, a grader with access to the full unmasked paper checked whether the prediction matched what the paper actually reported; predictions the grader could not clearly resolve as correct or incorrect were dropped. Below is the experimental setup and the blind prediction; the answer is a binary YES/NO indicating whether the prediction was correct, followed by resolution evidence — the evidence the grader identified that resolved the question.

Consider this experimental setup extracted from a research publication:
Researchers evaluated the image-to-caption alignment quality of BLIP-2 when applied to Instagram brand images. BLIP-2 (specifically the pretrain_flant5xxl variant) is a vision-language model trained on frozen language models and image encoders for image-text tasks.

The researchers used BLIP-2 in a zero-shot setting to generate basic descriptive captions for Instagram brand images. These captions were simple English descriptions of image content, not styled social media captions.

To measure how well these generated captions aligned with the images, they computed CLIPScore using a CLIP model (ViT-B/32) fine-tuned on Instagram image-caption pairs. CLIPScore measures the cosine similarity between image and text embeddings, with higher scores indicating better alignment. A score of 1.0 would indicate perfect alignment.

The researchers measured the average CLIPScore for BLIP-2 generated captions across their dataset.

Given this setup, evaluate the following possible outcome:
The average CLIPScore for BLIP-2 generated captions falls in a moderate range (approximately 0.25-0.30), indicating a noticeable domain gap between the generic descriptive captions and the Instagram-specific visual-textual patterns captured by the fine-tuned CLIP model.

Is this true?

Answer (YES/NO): NO